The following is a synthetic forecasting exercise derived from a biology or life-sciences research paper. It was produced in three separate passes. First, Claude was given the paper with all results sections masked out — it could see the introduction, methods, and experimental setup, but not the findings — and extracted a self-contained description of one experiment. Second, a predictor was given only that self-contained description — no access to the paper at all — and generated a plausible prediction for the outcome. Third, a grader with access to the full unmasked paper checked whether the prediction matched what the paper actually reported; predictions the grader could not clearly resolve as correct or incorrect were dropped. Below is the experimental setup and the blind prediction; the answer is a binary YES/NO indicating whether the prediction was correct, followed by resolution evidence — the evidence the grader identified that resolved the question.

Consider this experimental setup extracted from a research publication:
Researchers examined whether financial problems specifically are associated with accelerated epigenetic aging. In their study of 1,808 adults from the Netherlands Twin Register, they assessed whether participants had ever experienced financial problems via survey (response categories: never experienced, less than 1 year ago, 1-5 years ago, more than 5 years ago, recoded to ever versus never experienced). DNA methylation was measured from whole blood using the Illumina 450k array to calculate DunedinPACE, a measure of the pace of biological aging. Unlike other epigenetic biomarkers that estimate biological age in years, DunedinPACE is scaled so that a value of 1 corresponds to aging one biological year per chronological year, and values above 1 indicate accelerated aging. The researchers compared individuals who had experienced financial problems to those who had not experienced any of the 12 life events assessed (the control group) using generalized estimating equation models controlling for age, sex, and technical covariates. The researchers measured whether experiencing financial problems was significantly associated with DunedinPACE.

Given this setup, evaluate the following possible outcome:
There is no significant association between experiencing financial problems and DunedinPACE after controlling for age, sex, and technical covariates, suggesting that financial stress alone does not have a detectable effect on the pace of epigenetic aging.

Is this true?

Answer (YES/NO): NO